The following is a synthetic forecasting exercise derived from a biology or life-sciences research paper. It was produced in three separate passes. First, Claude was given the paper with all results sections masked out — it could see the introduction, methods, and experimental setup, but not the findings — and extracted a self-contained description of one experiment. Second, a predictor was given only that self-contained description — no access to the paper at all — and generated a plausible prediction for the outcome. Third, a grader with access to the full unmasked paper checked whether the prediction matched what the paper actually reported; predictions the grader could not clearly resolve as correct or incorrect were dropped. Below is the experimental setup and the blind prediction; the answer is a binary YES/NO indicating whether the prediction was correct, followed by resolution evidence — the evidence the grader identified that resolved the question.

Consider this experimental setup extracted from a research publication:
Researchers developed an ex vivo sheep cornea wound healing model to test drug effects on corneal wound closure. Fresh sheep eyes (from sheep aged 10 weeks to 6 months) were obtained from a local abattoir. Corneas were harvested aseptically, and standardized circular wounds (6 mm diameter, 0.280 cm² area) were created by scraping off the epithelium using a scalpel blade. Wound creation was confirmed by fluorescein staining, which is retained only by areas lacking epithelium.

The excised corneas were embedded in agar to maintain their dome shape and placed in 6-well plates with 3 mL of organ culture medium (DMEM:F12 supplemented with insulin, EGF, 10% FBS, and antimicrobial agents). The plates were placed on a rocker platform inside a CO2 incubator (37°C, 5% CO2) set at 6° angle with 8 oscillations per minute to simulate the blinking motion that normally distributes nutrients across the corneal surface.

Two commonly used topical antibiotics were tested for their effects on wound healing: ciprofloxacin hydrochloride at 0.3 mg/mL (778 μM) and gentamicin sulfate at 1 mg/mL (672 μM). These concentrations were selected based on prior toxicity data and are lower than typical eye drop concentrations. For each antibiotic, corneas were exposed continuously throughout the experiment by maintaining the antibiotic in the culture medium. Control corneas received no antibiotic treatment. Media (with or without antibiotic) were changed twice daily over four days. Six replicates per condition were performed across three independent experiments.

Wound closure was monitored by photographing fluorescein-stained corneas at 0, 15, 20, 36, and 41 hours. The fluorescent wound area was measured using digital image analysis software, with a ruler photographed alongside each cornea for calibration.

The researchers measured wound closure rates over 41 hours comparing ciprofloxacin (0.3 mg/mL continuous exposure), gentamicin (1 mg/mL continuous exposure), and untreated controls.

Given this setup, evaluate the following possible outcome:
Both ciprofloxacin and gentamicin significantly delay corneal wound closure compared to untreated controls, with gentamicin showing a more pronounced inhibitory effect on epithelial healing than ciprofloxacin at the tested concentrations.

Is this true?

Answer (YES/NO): NO